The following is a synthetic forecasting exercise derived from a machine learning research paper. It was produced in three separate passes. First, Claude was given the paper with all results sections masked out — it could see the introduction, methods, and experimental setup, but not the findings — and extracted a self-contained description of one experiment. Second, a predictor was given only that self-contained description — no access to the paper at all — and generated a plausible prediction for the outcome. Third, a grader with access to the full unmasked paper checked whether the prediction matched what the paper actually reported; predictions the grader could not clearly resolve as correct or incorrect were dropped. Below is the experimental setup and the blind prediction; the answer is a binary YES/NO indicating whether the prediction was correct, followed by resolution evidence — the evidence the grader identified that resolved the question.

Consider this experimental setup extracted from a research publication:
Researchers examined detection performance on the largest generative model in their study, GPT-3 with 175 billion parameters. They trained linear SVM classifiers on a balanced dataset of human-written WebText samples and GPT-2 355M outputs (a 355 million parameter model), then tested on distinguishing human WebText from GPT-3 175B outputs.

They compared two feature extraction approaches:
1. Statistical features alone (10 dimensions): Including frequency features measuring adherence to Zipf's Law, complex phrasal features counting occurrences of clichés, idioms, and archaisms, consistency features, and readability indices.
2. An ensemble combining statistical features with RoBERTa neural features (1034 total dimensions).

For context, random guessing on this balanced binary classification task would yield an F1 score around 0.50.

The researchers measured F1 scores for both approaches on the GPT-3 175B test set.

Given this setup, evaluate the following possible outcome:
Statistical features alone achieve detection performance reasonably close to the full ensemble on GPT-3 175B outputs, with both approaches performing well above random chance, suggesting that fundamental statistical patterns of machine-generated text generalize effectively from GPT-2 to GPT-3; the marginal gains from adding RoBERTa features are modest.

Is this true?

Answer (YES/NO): NO